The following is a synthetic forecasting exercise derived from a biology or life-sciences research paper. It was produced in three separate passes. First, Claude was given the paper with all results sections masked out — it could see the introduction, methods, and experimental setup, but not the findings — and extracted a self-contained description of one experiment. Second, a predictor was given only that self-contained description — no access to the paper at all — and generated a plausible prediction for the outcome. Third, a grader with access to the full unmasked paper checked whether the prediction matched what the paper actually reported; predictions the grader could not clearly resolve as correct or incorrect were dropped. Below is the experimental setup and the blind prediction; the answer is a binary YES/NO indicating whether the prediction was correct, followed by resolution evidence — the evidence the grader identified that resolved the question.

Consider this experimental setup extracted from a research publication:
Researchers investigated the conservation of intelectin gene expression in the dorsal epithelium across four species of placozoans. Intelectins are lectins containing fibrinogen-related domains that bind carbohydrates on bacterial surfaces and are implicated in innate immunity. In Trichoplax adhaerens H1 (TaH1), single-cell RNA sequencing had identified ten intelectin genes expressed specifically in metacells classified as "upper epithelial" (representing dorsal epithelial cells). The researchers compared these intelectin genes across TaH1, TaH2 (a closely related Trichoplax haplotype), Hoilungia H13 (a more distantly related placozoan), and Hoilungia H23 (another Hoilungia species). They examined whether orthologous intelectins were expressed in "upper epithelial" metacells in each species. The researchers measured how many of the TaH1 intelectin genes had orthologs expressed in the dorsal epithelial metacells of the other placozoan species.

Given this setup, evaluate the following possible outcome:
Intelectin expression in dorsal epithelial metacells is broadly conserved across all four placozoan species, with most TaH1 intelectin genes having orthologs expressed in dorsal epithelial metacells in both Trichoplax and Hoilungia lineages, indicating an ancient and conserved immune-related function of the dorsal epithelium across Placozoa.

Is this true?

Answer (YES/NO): NO